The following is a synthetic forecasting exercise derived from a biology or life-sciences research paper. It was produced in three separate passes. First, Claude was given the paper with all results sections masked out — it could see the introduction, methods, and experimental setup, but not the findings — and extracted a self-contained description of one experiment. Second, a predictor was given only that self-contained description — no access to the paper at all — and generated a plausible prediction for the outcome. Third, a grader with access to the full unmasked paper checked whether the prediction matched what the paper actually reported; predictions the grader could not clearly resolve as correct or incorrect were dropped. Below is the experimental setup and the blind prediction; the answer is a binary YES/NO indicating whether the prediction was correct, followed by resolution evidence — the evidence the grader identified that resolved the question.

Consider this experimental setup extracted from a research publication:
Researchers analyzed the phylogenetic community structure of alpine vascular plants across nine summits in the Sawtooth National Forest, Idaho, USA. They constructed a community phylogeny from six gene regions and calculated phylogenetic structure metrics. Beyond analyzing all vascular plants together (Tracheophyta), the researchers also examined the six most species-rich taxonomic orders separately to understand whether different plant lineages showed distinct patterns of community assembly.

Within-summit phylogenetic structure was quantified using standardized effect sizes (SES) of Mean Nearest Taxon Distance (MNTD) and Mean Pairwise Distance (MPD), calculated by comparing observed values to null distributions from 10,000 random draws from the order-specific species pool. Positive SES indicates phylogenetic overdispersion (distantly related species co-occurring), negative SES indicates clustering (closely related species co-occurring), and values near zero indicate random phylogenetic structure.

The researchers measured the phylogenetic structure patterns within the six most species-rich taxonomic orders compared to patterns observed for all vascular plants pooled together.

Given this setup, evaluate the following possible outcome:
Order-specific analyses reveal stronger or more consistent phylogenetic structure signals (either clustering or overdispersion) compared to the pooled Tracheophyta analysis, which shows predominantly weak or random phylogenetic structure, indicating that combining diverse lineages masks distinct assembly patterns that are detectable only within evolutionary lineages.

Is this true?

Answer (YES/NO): NO